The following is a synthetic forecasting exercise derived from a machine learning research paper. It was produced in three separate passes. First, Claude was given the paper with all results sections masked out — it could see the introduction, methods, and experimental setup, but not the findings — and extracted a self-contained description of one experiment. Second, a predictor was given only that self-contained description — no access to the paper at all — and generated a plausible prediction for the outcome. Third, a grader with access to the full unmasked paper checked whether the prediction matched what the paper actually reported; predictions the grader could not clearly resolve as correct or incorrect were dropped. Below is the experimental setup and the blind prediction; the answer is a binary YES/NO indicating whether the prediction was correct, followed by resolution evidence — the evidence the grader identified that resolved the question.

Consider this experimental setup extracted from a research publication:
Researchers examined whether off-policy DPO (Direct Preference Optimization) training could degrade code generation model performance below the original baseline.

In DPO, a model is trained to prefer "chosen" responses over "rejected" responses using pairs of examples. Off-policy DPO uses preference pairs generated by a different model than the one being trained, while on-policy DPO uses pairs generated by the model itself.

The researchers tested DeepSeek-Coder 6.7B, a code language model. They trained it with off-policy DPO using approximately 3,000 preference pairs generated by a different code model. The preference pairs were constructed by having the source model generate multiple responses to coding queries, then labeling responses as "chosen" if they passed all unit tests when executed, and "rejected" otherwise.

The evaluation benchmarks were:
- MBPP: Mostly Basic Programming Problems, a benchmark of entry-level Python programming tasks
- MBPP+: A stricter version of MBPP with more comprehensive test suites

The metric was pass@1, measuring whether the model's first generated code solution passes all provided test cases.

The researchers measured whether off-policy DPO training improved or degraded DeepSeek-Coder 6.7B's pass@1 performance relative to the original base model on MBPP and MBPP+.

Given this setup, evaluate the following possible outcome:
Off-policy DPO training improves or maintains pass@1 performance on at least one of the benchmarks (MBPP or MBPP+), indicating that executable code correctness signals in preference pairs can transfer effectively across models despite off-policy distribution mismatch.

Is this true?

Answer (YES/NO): NO